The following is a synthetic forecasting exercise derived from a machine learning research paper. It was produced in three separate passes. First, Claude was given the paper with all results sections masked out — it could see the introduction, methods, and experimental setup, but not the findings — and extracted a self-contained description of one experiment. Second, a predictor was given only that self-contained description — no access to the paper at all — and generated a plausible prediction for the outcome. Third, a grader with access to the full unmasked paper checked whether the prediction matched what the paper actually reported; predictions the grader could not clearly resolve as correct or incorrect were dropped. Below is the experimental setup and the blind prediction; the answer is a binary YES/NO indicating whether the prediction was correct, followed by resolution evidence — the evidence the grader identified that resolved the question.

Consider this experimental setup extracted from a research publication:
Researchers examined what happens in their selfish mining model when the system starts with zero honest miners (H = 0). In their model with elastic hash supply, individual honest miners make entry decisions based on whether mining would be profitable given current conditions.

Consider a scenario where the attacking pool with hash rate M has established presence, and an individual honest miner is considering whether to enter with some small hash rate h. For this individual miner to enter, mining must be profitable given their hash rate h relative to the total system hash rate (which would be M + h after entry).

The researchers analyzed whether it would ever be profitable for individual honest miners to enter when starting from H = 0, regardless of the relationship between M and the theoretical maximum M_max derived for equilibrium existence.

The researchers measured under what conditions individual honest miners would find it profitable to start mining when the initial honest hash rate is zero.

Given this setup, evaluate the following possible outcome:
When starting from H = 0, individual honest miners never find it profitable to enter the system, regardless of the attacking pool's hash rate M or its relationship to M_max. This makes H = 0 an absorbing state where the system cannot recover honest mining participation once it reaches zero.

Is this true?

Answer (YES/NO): NO